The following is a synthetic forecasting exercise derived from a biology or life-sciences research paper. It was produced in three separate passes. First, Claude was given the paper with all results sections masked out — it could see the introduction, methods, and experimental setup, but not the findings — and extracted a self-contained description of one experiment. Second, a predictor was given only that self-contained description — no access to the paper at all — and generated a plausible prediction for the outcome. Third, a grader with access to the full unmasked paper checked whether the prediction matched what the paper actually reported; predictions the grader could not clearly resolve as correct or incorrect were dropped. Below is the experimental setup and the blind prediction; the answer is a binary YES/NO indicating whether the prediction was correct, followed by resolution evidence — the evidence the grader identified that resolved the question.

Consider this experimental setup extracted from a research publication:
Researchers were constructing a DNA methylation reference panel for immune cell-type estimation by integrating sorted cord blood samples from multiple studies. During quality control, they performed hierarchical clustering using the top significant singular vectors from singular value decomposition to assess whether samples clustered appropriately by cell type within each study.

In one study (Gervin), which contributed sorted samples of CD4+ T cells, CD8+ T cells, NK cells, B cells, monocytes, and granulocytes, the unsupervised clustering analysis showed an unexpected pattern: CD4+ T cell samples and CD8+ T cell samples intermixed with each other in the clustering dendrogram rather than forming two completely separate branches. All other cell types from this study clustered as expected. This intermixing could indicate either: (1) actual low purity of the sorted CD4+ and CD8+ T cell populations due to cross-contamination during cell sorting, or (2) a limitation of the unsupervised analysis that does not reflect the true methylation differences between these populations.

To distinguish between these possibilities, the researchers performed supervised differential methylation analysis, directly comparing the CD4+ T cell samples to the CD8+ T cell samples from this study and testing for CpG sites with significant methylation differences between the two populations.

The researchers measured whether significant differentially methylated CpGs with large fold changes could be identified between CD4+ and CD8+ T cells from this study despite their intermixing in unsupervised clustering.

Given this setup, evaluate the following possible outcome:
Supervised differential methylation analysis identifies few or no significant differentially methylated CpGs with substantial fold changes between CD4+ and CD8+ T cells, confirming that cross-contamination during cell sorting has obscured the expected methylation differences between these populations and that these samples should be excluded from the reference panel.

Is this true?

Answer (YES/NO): NO